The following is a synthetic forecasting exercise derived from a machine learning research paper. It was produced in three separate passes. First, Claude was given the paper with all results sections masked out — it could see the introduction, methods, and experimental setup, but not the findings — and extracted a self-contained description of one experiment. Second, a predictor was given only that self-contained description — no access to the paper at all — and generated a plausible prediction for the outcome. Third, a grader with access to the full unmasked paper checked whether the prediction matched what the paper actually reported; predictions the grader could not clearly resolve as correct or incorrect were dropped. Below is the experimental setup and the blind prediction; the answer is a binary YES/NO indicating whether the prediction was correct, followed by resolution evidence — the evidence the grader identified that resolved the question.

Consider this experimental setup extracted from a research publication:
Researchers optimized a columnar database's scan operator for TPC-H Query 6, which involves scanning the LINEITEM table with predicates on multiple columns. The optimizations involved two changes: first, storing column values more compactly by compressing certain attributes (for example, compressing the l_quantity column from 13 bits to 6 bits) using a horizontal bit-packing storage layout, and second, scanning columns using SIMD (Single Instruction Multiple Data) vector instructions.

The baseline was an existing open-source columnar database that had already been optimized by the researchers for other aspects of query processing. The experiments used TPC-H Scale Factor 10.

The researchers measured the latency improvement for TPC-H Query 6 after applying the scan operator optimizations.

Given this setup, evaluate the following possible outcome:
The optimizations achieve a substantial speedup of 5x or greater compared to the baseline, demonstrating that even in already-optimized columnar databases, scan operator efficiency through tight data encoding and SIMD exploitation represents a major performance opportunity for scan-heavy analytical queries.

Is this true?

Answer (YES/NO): NO